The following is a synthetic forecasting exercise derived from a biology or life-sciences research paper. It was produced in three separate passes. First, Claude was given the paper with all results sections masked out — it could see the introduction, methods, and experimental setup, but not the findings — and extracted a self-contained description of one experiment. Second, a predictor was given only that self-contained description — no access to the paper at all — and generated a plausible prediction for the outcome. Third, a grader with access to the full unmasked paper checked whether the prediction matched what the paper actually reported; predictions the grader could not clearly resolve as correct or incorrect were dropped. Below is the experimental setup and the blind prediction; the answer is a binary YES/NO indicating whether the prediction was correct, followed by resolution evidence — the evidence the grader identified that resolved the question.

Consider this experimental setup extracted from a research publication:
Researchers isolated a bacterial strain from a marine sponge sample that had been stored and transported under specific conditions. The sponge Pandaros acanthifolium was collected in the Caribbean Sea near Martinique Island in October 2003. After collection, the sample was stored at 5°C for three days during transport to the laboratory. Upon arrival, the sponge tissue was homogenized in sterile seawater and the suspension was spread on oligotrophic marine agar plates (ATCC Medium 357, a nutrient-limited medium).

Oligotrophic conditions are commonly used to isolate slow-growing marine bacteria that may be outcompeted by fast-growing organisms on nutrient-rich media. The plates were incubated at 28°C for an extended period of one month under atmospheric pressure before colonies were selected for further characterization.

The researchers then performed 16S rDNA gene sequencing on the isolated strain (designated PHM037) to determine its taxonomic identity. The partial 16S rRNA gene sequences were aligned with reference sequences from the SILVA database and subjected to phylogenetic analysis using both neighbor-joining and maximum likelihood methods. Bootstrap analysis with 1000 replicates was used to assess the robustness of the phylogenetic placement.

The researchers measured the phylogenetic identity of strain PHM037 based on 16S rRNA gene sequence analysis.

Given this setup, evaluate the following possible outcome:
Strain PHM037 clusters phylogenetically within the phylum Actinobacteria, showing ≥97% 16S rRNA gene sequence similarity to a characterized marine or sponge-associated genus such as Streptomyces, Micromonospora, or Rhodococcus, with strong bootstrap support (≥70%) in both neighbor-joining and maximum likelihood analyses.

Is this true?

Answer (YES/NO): NO